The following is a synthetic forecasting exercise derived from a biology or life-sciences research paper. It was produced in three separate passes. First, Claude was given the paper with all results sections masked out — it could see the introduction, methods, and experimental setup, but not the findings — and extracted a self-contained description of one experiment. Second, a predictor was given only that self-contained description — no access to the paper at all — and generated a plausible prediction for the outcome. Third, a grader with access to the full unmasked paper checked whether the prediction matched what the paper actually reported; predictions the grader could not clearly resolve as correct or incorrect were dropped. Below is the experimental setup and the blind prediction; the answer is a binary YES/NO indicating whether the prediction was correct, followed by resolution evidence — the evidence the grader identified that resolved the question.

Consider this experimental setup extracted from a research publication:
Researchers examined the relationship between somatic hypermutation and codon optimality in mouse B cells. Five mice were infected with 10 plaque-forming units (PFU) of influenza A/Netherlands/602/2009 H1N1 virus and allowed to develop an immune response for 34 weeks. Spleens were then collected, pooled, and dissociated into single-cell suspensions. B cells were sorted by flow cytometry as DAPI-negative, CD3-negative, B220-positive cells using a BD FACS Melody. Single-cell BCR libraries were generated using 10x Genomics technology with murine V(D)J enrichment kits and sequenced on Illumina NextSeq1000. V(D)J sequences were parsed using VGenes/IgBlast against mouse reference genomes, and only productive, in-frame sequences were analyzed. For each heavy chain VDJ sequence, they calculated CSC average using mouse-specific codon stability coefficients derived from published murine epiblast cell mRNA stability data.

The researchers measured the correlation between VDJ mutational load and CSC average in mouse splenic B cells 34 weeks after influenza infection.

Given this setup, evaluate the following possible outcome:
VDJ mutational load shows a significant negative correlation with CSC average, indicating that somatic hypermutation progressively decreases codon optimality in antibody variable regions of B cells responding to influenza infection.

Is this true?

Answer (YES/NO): YES